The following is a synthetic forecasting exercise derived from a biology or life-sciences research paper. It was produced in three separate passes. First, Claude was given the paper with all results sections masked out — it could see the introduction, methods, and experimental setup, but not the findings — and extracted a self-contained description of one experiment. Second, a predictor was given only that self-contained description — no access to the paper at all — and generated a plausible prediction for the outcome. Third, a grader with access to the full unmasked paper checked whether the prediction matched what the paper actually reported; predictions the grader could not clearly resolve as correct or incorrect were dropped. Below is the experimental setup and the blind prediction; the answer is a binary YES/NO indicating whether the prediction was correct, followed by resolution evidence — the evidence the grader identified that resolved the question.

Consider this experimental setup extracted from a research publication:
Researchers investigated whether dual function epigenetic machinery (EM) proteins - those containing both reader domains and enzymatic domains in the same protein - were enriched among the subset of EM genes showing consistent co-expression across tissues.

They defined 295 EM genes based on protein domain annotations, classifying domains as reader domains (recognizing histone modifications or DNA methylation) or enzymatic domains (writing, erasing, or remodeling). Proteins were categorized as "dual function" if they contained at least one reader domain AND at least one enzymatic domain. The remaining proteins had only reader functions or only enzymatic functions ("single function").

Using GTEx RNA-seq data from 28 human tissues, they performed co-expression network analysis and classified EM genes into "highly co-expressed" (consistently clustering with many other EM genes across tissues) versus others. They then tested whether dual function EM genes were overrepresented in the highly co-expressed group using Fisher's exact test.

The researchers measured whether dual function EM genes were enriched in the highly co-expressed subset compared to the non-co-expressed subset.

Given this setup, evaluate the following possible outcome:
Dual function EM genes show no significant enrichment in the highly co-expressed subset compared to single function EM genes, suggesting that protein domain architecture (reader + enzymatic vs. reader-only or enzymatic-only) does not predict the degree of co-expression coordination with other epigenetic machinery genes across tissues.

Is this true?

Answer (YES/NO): NO